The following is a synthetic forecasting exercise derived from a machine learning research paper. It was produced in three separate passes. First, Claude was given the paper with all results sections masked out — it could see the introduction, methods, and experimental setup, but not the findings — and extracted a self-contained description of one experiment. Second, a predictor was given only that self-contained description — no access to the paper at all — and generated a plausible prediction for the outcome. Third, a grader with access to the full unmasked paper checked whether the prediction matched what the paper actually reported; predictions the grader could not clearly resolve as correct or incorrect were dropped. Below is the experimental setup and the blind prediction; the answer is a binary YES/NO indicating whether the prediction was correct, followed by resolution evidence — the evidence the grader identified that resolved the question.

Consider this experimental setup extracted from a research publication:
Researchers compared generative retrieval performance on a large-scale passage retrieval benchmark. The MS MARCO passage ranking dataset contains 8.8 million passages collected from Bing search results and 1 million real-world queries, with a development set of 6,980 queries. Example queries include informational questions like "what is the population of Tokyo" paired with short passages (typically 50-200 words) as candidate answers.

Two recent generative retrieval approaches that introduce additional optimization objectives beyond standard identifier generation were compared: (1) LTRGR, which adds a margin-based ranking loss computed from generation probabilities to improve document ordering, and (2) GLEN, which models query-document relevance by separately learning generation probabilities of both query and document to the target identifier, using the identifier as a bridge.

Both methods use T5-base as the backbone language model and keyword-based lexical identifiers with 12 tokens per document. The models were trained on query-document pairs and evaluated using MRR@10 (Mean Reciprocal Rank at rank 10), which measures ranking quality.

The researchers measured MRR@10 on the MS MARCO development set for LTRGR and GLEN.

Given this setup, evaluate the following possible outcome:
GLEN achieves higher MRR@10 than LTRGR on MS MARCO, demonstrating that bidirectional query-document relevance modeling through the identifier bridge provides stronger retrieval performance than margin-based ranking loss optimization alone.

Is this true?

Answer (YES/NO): NO